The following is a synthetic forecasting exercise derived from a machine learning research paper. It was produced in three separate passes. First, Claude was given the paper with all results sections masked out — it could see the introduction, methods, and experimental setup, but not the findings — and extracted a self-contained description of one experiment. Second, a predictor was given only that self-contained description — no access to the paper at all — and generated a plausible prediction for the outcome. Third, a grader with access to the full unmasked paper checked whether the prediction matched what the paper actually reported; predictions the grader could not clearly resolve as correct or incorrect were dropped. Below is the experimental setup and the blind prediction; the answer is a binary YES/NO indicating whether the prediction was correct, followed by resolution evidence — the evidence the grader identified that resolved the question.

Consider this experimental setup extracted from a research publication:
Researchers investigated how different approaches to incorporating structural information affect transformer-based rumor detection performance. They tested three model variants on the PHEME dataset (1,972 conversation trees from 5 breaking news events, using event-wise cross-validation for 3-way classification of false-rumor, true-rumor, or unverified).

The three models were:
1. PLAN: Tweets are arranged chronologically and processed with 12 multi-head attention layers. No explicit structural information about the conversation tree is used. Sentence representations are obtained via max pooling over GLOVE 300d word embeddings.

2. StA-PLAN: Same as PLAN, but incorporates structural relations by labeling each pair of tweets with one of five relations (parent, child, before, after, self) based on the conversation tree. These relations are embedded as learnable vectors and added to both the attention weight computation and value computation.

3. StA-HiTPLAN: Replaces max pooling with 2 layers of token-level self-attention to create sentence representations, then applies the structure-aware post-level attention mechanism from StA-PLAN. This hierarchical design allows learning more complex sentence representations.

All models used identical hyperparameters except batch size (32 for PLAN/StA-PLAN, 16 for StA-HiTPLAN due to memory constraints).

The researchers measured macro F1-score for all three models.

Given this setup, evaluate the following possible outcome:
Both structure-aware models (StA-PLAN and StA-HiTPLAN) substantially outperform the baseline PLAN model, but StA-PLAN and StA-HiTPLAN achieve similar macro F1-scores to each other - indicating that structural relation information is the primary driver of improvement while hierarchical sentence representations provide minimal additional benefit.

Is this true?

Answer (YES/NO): NO